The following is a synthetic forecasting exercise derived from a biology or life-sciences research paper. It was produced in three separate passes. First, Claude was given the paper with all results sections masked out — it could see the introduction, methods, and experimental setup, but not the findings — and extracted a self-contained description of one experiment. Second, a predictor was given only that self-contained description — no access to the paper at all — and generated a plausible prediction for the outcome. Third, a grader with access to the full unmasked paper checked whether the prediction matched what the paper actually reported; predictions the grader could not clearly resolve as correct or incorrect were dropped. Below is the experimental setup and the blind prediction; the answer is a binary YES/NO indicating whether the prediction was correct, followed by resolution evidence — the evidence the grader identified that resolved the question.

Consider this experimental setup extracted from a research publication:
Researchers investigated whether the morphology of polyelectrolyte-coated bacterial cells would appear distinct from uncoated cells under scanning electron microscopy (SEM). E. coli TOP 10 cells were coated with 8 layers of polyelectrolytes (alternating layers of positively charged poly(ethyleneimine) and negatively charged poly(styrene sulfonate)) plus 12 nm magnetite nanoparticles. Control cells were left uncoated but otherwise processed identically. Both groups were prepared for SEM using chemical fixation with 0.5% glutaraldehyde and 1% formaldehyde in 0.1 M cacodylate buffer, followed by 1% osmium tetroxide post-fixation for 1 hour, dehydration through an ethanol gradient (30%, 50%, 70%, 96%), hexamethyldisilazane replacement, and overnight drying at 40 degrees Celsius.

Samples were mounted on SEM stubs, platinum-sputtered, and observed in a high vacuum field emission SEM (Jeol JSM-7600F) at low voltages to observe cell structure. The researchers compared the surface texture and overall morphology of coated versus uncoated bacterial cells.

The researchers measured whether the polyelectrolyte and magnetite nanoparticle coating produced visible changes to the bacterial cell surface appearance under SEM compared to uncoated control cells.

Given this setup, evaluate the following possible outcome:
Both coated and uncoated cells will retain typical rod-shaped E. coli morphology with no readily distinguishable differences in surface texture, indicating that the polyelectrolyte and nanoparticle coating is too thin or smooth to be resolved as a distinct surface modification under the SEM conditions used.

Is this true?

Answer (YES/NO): NO